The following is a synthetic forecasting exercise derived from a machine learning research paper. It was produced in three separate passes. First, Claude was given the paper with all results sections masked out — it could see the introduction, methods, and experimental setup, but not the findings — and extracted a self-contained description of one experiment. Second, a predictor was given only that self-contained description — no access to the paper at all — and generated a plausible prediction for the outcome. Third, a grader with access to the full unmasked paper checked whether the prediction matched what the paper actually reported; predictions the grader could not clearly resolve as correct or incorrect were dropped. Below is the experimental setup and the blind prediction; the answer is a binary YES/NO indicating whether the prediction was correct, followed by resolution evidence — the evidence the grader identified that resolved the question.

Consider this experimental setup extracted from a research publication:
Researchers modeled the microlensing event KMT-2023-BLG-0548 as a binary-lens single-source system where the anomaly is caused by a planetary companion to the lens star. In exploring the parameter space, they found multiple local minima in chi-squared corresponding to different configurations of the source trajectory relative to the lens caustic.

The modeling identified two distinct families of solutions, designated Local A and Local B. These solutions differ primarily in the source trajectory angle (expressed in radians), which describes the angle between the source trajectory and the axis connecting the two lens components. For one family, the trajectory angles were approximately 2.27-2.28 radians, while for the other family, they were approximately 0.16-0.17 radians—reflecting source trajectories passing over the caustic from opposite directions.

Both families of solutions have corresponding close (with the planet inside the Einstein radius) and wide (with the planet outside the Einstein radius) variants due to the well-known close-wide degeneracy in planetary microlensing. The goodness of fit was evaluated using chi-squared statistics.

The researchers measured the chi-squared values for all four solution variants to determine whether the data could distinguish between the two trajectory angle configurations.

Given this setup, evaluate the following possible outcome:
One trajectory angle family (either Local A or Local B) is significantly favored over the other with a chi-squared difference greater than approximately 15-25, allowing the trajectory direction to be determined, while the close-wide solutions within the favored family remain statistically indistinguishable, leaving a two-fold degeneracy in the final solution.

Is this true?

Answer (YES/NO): NO